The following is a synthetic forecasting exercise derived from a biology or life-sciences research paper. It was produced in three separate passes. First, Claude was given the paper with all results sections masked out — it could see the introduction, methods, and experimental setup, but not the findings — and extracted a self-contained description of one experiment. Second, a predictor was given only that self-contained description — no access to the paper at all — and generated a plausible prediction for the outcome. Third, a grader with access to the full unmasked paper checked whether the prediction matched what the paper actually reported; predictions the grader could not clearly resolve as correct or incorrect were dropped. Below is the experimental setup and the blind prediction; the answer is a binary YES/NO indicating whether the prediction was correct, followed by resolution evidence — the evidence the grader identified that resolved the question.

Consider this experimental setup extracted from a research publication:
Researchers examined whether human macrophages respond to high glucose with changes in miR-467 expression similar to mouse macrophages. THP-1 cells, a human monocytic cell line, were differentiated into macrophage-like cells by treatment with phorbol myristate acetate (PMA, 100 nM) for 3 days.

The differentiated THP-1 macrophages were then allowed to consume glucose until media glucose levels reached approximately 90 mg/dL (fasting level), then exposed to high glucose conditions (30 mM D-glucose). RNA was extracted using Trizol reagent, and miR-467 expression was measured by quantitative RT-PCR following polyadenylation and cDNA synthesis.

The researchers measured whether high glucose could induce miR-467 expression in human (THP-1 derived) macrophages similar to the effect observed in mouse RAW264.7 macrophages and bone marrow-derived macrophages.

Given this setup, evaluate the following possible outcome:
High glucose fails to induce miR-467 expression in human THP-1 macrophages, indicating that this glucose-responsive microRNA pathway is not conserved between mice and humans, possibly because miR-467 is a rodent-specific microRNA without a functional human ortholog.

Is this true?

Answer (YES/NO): NO